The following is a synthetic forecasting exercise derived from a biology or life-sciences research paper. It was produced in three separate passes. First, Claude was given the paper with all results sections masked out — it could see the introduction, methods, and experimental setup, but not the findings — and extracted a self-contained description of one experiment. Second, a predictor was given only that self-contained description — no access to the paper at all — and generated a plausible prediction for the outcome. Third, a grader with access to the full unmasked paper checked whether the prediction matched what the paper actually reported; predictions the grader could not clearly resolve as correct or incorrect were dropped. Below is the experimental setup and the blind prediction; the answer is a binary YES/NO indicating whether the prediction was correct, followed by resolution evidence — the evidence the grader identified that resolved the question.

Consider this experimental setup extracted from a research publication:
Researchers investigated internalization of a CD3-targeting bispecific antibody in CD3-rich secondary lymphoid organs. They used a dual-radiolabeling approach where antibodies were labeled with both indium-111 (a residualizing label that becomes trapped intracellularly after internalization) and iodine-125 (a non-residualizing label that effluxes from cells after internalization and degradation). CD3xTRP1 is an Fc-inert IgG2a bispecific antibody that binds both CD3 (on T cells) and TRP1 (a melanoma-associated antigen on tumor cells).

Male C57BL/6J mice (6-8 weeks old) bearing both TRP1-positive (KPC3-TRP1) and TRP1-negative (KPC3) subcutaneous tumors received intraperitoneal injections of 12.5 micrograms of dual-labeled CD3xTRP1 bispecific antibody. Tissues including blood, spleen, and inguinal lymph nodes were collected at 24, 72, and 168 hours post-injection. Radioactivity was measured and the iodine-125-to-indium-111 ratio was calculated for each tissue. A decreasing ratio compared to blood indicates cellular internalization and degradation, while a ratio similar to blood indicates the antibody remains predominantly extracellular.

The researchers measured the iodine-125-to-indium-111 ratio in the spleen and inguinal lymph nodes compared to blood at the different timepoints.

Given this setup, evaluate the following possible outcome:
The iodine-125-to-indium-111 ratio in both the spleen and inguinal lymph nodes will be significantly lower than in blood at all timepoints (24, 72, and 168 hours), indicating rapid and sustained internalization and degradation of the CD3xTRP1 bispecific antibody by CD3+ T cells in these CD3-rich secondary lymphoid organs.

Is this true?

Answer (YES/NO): YES